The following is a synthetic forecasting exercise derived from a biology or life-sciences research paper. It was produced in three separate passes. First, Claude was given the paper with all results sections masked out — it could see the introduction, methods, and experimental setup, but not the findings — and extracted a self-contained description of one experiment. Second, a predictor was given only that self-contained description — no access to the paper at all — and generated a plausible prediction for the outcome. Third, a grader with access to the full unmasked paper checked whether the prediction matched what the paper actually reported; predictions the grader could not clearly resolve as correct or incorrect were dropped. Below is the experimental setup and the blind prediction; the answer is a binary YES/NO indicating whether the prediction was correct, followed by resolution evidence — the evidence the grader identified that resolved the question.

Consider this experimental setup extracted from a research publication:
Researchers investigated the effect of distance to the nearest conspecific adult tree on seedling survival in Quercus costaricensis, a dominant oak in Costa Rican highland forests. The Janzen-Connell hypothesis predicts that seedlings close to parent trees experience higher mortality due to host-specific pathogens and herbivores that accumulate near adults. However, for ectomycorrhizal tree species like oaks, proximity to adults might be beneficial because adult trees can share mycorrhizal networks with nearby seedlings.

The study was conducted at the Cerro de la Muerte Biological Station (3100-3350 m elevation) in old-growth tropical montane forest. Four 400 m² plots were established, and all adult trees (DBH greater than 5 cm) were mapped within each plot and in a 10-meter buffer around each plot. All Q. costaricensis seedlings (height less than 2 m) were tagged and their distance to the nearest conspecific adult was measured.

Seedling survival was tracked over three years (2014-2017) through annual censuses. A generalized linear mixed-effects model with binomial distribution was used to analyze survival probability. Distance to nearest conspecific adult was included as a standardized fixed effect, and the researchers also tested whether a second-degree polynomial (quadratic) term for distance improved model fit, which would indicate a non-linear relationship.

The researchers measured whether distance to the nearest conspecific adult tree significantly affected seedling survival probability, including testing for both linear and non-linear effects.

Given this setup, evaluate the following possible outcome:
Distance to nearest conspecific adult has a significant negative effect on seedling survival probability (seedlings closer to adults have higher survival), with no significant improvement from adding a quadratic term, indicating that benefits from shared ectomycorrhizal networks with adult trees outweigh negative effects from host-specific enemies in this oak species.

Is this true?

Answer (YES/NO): NO